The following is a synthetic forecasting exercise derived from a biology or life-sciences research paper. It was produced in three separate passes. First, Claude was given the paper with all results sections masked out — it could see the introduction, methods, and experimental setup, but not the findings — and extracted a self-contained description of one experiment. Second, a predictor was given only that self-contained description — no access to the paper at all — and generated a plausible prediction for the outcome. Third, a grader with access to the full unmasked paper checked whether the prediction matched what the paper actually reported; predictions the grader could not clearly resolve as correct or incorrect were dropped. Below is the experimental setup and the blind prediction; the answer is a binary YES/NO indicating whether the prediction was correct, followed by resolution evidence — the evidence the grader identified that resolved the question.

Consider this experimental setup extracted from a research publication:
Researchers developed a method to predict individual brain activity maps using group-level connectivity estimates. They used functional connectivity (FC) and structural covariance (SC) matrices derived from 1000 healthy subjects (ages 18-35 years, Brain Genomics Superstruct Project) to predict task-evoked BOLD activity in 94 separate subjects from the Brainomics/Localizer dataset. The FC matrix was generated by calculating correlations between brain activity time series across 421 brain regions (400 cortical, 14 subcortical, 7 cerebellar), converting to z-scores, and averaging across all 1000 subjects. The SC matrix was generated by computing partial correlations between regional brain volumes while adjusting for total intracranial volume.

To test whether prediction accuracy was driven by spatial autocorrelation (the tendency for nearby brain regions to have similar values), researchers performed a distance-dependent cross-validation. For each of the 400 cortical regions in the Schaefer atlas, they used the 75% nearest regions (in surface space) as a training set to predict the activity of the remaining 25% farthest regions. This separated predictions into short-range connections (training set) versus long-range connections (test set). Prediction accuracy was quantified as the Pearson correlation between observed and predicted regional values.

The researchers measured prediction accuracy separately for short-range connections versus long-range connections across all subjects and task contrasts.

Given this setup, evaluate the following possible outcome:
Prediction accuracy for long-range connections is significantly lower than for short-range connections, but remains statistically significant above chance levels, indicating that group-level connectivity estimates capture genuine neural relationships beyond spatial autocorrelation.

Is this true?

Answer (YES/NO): NO